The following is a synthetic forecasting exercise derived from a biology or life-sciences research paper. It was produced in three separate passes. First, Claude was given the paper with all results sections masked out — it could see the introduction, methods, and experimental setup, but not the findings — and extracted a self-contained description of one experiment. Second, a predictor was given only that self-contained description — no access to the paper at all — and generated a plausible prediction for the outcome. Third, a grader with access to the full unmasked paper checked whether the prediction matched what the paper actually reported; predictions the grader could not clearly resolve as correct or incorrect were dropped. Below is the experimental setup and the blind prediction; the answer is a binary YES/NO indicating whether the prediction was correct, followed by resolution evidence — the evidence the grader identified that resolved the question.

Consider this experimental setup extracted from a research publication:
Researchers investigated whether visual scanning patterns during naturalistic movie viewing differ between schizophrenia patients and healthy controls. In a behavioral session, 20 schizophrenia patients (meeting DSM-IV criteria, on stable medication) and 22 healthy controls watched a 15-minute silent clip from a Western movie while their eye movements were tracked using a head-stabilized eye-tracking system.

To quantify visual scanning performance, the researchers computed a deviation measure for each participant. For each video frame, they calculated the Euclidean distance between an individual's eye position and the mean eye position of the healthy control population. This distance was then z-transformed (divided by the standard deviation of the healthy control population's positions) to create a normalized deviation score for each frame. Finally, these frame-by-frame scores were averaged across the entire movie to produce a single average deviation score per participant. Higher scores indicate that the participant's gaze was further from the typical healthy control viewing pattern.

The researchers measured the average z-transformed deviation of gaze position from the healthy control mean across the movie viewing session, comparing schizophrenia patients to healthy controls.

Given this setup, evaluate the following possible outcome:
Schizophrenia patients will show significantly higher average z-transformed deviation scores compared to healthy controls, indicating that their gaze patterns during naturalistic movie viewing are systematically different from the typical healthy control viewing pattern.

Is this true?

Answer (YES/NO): YES